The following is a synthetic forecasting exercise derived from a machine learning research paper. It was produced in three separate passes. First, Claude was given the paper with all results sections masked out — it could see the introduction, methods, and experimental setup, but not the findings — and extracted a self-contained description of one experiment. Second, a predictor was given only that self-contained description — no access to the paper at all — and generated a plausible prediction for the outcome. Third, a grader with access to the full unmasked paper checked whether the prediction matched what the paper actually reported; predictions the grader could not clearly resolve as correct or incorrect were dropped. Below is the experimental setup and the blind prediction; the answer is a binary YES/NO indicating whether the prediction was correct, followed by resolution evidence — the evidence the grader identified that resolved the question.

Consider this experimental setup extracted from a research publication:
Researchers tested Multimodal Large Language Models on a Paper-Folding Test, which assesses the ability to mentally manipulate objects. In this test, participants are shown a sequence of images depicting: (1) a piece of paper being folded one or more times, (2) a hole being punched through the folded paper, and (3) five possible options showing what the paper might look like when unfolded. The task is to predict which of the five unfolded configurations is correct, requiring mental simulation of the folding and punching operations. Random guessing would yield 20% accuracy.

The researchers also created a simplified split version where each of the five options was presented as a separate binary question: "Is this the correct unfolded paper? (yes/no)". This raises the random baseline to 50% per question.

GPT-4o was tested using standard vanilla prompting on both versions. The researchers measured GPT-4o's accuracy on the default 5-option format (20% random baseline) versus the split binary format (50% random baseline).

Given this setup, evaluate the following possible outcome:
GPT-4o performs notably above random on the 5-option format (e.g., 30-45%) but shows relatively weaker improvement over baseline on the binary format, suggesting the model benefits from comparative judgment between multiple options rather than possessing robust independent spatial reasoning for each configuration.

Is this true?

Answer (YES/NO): NO